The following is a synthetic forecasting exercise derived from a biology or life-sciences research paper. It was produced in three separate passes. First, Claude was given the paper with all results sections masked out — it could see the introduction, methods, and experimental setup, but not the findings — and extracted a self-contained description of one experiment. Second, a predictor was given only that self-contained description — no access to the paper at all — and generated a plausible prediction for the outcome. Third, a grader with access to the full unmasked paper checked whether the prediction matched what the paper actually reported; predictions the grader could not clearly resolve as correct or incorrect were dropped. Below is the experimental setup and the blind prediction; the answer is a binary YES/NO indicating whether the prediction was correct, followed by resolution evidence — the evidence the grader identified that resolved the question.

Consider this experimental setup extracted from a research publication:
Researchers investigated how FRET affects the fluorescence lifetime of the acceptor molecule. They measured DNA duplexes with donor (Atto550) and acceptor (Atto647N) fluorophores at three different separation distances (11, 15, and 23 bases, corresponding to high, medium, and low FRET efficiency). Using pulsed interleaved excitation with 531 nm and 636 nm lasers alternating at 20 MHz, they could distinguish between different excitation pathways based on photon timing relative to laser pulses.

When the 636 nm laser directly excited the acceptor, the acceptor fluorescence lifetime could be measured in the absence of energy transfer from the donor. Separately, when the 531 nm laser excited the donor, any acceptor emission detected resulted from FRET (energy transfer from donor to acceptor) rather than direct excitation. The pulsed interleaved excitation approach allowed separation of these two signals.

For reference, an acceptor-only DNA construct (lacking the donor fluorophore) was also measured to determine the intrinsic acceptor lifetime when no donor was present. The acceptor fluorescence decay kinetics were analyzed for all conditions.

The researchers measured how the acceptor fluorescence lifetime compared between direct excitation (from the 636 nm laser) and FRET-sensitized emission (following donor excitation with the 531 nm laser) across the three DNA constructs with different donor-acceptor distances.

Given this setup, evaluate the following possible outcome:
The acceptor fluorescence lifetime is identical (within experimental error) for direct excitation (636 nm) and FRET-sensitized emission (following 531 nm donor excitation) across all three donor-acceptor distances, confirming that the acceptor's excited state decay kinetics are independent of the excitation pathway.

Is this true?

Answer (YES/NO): NO